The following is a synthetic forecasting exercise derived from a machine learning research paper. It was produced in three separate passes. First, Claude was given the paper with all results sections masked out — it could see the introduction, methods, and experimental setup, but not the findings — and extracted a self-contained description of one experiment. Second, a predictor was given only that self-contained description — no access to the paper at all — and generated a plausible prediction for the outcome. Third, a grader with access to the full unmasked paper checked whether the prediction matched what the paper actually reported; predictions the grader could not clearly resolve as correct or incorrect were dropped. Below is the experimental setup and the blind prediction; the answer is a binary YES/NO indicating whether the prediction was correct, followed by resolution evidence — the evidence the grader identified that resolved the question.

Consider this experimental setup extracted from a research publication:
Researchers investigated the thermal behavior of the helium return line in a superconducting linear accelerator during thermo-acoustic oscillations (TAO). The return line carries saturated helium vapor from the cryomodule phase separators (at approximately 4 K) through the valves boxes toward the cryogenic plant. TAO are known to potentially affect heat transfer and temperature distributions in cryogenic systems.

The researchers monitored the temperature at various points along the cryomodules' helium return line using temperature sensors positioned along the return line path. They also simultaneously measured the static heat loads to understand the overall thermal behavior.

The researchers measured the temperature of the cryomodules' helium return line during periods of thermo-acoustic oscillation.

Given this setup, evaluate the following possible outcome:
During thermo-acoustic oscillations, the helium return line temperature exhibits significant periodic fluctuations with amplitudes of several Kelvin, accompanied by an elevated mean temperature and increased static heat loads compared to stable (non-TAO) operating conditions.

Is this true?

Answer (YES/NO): NO